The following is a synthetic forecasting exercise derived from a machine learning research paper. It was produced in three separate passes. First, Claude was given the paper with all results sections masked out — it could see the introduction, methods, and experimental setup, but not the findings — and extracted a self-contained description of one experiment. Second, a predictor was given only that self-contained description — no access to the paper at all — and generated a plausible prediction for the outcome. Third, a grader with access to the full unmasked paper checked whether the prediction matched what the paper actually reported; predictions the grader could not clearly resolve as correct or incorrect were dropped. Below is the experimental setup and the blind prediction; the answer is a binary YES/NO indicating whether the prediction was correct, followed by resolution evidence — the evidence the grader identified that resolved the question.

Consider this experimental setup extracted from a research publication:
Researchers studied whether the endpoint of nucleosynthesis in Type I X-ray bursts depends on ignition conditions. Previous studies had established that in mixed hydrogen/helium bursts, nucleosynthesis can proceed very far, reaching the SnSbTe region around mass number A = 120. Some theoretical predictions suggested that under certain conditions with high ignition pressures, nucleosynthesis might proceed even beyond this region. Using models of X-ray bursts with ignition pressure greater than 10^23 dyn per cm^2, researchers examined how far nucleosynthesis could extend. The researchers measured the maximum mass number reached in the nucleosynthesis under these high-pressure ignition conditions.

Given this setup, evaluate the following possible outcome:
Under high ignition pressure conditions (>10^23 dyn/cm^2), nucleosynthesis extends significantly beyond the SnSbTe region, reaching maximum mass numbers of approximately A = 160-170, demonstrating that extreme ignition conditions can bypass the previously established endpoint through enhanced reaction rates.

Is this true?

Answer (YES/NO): NO